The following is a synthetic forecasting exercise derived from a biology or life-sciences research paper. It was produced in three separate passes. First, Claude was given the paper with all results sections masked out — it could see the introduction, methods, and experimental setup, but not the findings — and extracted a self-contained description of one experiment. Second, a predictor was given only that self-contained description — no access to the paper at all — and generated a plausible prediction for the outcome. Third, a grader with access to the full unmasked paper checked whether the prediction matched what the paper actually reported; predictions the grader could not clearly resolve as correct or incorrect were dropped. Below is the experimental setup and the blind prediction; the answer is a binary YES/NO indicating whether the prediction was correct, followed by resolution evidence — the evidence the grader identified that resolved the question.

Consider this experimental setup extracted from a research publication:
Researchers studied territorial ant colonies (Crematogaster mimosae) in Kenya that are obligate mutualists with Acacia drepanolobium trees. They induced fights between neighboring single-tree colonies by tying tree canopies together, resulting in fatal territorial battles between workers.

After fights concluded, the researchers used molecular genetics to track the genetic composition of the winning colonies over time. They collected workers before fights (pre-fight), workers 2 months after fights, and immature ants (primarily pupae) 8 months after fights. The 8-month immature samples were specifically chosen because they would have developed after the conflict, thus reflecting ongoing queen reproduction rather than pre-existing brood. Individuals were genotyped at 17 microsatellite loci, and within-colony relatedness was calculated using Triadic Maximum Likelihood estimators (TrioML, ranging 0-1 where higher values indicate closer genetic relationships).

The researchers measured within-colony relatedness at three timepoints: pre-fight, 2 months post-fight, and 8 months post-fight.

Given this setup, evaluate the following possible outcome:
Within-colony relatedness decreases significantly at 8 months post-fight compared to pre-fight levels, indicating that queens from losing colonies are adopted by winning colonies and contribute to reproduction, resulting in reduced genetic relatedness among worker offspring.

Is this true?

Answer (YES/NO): NO